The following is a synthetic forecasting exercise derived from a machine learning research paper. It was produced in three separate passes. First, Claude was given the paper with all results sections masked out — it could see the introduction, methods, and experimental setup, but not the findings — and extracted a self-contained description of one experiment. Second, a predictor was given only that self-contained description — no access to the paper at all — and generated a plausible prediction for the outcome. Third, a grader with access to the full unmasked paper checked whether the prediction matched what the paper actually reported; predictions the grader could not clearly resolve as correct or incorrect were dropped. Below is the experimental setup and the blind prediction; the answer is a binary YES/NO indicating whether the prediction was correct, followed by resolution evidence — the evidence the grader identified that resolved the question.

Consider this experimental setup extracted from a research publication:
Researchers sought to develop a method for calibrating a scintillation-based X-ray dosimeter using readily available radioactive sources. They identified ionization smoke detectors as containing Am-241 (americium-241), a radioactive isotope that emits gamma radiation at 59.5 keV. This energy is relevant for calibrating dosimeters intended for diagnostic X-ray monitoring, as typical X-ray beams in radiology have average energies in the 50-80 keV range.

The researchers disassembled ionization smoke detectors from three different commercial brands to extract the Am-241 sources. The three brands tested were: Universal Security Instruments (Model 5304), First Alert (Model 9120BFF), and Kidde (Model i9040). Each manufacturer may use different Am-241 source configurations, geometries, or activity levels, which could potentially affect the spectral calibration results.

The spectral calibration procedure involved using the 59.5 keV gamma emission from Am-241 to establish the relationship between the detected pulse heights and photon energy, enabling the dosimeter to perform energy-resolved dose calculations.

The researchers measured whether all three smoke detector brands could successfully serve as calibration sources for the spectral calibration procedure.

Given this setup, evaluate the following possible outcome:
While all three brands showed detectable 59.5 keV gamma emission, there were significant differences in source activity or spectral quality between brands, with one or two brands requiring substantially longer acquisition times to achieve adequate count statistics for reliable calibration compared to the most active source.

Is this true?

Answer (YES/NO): NO